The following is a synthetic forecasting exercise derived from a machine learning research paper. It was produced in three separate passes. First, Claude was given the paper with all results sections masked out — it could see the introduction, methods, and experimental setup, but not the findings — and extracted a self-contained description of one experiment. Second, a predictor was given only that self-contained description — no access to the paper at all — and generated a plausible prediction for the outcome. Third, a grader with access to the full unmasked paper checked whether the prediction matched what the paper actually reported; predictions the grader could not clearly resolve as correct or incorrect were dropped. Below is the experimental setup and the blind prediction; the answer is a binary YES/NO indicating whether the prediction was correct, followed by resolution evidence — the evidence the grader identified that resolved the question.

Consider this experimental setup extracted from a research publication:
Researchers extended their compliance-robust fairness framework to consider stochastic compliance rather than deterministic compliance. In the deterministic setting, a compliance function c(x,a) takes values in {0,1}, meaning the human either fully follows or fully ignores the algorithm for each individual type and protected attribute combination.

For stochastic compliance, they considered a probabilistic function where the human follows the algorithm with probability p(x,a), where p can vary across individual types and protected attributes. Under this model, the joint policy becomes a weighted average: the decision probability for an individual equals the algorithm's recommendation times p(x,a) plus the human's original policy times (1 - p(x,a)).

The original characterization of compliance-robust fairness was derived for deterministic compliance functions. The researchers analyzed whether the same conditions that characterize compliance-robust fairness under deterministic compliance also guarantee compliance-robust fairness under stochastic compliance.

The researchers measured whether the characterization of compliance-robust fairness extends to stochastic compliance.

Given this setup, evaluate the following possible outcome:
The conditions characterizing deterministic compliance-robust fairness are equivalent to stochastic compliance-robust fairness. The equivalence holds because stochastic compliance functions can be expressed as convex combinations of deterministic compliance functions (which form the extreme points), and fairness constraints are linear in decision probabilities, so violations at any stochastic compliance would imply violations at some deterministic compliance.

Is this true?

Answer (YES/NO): YES